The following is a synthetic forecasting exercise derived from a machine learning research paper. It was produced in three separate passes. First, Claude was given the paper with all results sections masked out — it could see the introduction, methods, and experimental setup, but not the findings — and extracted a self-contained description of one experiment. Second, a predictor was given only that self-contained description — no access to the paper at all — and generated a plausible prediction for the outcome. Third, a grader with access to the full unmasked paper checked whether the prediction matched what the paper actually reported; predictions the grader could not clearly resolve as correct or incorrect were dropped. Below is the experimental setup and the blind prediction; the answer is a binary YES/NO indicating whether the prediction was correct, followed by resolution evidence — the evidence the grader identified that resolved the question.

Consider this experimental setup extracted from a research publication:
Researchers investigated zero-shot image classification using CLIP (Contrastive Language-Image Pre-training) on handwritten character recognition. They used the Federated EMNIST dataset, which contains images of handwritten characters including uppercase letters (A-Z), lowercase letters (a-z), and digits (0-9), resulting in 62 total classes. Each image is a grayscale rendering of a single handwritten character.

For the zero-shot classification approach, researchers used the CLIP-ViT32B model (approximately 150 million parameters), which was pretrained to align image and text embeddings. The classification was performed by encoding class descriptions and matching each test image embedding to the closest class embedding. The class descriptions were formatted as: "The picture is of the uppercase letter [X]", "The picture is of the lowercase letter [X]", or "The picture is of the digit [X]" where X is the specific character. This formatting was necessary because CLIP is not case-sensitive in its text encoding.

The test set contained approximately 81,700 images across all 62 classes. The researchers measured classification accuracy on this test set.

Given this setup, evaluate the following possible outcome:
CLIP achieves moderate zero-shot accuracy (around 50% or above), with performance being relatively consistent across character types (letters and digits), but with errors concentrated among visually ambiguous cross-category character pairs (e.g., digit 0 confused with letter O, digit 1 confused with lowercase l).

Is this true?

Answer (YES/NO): NO